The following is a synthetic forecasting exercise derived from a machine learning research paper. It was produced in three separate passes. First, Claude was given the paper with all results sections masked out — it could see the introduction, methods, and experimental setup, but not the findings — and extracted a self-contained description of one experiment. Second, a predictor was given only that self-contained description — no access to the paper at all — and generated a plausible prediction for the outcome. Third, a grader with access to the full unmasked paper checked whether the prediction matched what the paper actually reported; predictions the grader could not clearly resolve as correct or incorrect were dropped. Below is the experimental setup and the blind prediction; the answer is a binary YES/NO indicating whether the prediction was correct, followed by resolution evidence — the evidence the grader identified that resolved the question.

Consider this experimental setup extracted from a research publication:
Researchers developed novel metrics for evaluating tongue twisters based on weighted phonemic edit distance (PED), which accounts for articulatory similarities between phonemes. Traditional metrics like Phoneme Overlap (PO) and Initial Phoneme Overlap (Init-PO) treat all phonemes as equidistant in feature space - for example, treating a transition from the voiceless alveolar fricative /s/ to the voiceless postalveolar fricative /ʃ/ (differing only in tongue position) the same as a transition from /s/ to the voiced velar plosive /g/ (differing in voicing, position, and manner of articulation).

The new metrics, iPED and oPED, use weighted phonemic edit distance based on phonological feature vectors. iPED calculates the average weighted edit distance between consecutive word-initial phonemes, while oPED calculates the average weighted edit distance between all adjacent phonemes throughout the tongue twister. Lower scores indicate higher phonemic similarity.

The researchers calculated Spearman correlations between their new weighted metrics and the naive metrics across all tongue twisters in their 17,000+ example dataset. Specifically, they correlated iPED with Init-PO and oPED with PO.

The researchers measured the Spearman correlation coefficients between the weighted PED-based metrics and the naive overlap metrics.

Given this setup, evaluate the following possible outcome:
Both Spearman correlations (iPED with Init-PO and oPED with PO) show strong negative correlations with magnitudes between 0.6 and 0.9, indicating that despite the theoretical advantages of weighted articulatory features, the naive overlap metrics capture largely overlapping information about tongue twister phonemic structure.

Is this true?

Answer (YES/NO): NO